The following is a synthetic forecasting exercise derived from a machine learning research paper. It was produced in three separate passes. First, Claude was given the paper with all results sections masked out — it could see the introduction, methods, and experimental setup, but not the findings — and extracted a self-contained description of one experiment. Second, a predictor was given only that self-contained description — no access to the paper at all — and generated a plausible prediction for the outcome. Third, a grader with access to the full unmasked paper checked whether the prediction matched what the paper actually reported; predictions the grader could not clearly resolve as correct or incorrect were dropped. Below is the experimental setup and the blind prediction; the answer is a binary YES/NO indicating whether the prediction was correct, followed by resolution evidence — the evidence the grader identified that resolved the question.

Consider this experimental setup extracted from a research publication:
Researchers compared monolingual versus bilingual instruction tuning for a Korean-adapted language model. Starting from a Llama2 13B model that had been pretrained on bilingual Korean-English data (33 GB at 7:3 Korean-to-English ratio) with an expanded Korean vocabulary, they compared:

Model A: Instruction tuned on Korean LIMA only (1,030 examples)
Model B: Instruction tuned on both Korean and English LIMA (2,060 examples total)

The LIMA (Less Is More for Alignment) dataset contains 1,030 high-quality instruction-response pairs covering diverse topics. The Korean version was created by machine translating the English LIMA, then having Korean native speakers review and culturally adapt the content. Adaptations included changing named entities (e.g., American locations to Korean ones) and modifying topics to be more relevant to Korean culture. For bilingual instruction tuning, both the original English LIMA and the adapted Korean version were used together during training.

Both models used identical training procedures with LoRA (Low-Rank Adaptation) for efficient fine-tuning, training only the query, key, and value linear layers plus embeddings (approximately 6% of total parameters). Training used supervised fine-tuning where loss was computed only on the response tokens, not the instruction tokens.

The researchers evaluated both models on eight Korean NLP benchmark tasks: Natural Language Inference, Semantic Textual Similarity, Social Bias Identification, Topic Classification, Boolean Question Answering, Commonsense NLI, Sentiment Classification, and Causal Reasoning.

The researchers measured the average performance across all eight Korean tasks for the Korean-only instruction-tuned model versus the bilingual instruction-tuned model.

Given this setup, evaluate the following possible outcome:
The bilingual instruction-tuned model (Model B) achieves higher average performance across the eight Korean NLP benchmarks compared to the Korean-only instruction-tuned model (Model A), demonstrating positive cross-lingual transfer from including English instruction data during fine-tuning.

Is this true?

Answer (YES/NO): NO